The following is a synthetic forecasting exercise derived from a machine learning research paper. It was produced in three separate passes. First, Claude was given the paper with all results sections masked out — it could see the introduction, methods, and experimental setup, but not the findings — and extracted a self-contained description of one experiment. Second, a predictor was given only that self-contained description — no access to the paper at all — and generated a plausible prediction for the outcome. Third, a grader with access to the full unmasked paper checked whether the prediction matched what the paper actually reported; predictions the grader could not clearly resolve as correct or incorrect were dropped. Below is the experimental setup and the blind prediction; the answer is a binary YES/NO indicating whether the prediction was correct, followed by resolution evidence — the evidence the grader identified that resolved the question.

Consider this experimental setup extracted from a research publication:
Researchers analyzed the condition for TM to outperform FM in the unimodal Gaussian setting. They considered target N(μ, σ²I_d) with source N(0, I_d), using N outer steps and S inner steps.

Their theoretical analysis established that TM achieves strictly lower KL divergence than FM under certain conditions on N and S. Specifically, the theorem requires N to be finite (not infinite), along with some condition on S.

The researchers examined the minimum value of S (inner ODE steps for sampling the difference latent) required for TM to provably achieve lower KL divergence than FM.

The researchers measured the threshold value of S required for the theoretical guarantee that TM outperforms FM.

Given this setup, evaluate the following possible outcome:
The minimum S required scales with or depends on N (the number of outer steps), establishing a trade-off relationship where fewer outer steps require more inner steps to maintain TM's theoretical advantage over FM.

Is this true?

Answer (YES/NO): NO